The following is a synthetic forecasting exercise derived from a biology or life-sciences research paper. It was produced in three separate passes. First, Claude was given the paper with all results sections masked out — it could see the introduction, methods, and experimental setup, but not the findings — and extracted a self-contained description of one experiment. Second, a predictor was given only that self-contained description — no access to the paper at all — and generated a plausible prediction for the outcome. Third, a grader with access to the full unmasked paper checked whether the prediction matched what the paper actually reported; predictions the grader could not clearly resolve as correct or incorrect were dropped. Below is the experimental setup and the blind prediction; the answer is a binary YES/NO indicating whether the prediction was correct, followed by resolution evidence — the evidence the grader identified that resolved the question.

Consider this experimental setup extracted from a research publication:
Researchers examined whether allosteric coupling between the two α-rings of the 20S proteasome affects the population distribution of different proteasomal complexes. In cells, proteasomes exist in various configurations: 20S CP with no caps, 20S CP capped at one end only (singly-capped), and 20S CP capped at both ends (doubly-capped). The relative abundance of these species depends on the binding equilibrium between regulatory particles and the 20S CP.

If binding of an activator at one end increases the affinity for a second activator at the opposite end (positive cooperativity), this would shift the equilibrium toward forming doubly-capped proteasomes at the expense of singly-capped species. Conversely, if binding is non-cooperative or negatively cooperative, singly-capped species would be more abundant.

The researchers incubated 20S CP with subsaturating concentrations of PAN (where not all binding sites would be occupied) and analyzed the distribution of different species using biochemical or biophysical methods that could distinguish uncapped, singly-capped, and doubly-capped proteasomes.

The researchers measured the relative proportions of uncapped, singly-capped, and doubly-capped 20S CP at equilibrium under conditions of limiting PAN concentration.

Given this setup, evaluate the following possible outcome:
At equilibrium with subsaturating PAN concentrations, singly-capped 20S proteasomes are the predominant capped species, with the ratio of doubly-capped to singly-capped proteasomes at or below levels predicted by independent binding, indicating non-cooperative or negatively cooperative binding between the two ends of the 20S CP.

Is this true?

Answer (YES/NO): NO